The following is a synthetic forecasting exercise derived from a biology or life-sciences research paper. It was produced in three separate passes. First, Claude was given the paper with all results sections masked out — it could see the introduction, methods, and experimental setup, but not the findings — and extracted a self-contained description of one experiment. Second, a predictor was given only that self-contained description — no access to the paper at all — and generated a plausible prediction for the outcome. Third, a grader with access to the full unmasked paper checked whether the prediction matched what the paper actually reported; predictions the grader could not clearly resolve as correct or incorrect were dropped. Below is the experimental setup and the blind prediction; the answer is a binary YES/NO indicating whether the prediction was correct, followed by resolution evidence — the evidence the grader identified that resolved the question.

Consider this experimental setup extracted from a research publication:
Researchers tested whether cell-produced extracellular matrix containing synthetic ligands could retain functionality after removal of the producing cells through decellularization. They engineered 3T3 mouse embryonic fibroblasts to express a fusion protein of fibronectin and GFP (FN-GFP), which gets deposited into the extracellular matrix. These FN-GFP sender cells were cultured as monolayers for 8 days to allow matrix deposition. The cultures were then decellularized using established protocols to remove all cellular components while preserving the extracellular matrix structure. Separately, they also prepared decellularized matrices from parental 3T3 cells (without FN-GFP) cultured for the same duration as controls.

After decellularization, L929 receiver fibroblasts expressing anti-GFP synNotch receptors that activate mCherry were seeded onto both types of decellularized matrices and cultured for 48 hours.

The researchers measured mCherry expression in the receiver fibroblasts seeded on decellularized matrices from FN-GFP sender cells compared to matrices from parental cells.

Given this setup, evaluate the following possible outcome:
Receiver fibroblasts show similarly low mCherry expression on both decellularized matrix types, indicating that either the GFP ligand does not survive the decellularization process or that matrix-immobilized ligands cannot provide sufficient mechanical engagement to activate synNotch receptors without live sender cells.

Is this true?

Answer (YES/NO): NO